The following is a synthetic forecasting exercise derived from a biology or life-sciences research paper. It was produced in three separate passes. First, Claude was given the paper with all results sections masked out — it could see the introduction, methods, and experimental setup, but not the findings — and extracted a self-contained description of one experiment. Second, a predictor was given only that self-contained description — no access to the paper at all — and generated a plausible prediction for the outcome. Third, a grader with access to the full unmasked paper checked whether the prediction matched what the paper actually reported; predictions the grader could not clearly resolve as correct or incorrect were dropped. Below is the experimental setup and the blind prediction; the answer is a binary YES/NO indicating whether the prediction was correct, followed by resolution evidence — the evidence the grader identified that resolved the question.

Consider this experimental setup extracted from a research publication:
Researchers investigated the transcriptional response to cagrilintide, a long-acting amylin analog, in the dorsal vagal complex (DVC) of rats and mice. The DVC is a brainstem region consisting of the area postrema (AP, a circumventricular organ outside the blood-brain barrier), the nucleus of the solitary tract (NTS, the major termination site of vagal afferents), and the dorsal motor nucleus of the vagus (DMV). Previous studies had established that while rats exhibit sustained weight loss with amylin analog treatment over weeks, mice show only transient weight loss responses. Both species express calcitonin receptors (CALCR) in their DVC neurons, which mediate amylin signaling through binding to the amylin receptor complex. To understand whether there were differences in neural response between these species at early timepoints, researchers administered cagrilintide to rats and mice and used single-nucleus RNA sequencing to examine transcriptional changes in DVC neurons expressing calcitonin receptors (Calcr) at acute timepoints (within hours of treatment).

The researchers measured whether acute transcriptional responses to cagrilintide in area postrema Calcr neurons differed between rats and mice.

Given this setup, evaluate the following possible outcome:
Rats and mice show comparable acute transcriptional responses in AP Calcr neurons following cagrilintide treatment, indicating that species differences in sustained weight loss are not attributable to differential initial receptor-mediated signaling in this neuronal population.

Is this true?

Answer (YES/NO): NO